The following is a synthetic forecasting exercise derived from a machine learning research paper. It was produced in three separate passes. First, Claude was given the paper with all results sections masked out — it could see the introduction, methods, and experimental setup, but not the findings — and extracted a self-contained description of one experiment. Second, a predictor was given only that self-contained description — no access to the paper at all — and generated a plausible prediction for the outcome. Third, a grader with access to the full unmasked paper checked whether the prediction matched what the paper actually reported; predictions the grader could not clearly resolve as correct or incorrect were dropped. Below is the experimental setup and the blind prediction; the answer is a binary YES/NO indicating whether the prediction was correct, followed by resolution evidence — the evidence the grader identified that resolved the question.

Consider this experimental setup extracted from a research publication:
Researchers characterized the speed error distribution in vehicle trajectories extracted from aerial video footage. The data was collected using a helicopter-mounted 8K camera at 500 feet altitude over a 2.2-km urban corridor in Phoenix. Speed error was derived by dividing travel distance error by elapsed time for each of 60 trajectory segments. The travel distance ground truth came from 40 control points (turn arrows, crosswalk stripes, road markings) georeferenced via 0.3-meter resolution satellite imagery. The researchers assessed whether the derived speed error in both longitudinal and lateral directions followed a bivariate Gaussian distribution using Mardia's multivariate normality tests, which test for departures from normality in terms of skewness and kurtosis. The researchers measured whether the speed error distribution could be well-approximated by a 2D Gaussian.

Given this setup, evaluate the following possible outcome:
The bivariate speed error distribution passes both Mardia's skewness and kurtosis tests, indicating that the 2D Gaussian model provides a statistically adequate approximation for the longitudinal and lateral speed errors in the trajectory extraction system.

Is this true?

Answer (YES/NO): YES